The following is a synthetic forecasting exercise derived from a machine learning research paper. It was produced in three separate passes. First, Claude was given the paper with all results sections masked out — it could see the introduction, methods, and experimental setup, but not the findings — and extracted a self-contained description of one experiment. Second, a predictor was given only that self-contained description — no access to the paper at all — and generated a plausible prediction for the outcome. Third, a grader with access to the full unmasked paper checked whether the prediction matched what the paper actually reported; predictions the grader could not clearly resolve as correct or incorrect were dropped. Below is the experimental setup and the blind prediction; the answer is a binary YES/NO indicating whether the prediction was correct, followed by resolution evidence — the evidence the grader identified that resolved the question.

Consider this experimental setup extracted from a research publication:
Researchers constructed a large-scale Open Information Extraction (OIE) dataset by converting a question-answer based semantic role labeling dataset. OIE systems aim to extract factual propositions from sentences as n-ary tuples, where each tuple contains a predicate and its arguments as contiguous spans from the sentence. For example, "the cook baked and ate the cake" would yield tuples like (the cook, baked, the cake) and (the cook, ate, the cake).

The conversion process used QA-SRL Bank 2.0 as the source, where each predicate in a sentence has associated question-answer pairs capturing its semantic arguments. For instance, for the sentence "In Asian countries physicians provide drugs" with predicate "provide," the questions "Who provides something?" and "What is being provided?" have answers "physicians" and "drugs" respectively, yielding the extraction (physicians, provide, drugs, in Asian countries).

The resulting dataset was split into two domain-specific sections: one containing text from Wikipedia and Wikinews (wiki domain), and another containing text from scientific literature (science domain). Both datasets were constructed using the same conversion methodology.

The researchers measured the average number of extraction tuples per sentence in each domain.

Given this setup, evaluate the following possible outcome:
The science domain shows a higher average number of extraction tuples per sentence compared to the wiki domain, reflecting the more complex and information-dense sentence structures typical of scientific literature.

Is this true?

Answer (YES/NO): NO